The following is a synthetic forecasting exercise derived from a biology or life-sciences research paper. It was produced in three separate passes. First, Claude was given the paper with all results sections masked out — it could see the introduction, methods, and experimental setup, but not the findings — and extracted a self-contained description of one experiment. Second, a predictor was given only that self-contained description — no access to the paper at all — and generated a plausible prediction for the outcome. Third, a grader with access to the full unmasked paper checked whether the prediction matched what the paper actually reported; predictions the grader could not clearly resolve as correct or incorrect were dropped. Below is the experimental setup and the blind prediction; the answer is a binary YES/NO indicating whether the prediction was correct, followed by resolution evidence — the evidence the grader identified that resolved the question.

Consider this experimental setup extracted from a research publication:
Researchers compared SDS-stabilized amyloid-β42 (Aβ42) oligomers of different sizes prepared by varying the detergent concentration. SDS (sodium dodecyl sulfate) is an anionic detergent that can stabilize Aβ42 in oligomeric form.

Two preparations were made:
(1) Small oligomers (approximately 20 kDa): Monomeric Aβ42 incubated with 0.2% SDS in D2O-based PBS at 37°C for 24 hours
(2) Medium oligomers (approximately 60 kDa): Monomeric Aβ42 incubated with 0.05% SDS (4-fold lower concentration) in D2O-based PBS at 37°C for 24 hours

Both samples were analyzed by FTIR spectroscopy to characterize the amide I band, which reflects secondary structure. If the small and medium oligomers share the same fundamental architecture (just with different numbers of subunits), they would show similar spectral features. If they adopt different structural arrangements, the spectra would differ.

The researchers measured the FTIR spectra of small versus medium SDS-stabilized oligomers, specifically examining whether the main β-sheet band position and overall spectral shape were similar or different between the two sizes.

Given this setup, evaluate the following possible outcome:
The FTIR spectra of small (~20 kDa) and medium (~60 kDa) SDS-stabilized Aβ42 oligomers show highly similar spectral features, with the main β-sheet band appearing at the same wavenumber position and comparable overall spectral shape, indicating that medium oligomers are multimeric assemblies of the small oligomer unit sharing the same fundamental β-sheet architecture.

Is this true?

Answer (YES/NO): NO